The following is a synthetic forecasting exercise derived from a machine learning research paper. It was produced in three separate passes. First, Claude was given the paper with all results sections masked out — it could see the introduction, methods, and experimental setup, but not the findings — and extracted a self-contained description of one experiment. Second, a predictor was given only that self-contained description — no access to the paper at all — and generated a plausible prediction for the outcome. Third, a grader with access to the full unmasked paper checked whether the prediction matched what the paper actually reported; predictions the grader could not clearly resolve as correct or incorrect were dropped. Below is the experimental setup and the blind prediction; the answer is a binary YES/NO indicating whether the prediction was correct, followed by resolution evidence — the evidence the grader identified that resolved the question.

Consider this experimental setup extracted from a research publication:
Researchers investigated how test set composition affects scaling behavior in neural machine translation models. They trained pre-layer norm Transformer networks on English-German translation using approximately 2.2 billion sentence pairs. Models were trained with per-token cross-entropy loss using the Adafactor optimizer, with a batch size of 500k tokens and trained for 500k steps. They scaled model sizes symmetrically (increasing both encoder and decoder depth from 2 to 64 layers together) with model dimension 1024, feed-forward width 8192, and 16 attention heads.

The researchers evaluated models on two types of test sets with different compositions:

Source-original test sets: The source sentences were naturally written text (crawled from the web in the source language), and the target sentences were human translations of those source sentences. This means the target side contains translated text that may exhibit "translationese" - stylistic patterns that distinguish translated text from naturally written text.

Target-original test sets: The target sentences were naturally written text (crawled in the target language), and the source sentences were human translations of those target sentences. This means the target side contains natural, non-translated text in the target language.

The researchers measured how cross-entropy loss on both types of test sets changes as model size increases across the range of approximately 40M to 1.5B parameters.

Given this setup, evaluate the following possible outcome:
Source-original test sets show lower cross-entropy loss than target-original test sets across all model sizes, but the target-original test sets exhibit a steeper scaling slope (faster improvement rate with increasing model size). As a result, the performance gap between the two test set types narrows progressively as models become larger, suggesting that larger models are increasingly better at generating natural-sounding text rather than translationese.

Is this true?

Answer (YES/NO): NO